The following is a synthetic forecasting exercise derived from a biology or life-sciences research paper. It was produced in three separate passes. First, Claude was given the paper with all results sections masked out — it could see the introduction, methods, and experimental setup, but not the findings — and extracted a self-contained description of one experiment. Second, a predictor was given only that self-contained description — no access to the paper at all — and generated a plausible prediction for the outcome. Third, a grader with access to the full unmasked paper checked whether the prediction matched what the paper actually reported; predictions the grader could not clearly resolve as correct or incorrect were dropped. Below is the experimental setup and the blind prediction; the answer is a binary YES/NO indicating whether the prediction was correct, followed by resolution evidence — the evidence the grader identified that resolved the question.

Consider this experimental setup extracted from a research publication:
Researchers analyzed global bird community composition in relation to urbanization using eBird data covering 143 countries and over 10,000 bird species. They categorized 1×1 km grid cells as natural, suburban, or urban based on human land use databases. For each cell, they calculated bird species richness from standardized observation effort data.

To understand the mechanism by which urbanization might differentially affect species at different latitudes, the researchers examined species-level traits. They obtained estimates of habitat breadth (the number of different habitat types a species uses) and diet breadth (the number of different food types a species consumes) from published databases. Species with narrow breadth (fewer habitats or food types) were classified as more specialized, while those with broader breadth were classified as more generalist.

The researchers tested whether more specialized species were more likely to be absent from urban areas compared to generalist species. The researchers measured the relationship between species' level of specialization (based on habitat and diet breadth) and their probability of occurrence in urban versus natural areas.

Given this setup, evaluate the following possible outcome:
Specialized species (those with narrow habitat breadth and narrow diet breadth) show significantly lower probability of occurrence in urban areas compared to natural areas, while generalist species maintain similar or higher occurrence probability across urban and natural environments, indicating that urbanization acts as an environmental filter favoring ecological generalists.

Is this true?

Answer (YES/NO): YES